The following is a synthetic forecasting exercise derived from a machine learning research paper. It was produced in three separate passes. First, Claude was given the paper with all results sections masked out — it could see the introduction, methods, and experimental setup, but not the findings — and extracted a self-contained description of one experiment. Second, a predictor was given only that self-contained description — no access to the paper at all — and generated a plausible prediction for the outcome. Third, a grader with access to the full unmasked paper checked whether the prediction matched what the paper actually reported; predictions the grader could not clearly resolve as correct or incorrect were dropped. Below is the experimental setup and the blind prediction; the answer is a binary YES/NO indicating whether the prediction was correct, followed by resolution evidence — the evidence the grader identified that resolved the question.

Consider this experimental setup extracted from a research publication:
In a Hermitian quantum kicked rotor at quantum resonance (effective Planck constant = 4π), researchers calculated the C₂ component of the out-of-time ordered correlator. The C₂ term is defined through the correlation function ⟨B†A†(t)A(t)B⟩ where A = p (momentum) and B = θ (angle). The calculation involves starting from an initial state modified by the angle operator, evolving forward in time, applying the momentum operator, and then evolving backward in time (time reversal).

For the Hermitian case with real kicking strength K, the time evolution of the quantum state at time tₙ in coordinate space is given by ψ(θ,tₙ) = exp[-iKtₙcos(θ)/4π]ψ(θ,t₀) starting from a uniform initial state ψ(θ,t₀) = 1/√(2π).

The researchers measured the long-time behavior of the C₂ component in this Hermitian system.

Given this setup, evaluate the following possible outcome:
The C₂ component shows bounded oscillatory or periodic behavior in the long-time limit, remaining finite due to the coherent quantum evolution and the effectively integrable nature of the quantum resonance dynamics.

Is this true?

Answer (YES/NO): NO